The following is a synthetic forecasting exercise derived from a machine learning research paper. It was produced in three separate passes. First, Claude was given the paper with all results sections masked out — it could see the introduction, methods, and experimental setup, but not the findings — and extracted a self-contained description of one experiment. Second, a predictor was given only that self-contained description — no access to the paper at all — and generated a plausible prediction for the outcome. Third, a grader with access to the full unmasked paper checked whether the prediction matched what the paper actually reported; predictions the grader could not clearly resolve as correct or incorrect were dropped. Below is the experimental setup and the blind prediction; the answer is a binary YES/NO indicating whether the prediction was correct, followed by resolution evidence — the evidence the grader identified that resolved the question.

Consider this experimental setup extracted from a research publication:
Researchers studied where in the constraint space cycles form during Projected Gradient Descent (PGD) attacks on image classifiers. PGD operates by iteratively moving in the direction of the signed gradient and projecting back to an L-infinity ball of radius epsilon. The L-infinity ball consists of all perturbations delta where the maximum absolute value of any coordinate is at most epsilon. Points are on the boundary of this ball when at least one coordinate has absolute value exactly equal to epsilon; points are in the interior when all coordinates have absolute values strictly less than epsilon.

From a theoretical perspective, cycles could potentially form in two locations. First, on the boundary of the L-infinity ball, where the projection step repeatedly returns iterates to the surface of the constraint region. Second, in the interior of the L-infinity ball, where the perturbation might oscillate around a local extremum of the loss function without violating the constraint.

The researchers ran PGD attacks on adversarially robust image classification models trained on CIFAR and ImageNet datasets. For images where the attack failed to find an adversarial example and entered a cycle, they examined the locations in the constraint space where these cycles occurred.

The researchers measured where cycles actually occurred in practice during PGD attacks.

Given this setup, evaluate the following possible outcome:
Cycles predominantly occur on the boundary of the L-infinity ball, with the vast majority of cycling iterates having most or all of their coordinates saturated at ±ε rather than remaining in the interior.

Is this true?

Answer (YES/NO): YES